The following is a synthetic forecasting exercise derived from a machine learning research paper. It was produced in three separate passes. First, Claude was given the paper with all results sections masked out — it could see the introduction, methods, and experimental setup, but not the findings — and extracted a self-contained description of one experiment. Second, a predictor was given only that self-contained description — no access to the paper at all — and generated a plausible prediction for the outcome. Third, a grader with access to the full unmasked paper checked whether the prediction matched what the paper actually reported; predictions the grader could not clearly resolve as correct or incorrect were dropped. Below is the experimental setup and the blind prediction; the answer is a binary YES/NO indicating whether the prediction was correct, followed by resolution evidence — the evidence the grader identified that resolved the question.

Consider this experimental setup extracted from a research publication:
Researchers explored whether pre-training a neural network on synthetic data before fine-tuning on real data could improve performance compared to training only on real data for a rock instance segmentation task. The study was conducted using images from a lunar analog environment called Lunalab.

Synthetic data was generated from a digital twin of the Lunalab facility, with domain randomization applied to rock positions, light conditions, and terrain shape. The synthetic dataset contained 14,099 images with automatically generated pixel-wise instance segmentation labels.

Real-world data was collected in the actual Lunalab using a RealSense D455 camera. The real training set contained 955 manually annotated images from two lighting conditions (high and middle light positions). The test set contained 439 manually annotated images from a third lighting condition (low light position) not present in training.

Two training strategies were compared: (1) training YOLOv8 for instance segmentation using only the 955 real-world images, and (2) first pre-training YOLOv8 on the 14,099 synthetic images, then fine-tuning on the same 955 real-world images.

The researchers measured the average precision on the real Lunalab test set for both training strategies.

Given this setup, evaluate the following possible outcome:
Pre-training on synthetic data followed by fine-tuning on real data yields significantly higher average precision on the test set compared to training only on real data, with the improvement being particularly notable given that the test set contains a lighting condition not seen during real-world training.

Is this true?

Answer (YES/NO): YES